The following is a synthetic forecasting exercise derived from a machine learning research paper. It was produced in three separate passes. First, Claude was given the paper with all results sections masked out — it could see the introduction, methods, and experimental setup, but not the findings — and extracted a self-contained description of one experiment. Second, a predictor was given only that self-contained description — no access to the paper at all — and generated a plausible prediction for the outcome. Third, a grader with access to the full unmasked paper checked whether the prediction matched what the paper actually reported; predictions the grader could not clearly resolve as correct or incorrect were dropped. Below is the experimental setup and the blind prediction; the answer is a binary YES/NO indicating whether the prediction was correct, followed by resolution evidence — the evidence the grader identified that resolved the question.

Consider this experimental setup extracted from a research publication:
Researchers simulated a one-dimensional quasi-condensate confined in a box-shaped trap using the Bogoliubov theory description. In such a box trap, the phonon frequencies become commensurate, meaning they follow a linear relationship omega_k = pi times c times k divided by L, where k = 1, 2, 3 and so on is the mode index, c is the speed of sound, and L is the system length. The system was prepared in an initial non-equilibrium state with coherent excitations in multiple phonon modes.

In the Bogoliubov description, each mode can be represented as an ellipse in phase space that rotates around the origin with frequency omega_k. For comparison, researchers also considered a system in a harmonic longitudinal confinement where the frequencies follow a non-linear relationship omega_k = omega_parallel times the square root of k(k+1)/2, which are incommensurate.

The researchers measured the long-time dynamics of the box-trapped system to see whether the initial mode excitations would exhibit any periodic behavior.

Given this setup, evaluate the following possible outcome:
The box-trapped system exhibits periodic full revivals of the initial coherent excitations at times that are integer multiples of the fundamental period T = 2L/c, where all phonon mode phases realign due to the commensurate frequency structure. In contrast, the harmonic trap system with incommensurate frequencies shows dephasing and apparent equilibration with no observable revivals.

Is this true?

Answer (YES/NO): YES